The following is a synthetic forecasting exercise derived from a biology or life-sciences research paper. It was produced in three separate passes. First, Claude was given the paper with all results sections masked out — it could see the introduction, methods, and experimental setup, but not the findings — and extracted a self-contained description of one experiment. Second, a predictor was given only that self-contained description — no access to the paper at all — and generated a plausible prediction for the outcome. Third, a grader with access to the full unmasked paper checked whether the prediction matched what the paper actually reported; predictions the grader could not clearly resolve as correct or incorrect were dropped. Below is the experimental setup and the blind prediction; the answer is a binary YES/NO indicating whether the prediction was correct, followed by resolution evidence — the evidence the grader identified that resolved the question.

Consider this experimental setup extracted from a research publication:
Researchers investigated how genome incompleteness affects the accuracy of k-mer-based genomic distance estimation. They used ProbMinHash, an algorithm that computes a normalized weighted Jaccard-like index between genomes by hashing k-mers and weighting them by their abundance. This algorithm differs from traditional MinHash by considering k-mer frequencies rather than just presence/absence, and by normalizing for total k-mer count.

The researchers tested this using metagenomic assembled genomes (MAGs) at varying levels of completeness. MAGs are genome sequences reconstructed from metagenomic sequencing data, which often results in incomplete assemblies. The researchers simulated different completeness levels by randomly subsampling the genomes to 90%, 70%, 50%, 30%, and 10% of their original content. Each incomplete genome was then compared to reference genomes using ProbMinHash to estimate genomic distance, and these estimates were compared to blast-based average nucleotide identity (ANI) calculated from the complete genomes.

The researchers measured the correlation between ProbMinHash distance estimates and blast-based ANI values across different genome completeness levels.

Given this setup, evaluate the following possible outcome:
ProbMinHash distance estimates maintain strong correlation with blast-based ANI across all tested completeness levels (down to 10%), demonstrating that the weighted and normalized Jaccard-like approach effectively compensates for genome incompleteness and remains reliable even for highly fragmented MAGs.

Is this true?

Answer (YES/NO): NO